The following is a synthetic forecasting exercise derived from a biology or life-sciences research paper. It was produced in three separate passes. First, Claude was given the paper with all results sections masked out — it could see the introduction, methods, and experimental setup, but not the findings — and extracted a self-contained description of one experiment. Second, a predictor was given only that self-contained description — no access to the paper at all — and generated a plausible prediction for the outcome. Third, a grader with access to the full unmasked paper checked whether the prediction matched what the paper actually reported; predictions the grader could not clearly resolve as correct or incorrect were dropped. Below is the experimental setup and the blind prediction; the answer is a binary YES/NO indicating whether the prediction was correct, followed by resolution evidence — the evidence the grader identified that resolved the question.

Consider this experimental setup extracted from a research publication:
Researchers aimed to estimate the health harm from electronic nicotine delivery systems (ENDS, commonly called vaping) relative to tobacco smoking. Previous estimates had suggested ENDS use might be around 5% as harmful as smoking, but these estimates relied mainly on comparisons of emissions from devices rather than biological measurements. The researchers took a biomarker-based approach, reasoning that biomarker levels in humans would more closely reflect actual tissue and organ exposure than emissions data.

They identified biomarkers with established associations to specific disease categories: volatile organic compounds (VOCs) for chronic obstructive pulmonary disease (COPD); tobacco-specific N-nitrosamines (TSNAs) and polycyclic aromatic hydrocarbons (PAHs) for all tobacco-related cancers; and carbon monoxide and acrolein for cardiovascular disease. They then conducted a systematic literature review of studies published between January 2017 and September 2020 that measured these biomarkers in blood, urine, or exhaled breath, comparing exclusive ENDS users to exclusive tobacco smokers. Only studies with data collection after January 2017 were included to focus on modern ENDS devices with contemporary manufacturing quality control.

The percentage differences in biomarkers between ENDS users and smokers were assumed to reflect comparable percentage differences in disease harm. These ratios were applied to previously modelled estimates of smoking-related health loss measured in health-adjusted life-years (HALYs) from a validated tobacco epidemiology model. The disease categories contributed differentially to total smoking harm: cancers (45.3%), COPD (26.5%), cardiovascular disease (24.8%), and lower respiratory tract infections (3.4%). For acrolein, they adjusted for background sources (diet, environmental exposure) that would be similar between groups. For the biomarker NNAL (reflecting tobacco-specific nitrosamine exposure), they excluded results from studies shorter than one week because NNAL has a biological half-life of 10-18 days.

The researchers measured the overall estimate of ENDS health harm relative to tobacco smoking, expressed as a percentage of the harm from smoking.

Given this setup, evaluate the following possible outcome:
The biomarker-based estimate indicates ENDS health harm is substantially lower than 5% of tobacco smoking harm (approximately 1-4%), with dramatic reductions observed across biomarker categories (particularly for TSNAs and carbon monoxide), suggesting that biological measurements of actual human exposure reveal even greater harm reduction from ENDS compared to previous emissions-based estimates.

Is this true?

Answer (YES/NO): NO